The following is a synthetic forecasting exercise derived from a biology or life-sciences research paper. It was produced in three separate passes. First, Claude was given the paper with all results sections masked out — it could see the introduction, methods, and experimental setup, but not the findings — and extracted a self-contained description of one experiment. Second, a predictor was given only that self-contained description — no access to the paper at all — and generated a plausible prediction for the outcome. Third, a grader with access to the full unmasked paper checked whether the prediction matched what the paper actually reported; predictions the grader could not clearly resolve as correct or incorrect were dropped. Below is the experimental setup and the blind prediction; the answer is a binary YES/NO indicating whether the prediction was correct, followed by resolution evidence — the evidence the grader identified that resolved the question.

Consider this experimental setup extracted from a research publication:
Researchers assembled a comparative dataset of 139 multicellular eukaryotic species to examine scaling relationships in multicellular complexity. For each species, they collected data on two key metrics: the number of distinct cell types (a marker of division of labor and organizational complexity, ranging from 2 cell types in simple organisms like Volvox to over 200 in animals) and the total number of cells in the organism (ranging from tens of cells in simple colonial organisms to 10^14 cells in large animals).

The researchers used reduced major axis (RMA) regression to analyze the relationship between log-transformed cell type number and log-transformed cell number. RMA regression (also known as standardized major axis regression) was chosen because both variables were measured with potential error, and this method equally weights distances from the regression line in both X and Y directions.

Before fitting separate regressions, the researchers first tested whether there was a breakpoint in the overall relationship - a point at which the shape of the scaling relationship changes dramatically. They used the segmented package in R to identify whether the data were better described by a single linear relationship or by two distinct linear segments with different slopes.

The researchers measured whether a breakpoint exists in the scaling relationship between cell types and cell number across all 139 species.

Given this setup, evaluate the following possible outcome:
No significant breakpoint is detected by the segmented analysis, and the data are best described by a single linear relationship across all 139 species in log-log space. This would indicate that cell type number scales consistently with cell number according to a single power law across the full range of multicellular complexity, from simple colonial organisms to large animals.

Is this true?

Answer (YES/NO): NO